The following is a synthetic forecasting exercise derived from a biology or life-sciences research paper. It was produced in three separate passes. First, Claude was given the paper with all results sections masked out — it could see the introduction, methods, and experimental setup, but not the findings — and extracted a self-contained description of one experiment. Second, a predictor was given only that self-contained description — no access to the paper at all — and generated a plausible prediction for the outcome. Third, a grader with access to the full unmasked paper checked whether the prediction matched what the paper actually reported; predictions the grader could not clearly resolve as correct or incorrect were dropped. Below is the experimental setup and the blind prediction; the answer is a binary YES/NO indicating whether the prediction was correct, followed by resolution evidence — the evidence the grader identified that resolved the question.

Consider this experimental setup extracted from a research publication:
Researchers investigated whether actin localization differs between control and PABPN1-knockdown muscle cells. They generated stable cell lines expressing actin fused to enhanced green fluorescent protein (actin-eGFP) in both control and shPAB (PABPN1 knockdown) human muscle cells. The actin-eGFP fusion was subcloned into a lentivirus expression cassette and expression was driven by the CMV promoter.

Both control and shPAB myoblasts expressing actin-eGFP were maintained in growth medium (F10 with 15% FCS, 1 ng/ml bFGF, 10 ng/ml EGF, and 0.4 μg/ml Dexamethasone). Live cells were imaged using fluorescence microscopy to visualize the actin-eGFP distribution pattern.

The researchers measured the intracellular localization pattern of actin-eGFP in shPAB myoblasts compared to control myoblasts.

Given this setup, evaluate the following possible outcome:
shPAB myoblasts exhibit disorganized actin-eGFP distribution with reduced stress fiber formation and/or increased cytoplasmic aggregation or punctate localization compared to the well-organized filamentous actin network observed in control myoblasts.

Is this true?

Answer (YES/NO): YES